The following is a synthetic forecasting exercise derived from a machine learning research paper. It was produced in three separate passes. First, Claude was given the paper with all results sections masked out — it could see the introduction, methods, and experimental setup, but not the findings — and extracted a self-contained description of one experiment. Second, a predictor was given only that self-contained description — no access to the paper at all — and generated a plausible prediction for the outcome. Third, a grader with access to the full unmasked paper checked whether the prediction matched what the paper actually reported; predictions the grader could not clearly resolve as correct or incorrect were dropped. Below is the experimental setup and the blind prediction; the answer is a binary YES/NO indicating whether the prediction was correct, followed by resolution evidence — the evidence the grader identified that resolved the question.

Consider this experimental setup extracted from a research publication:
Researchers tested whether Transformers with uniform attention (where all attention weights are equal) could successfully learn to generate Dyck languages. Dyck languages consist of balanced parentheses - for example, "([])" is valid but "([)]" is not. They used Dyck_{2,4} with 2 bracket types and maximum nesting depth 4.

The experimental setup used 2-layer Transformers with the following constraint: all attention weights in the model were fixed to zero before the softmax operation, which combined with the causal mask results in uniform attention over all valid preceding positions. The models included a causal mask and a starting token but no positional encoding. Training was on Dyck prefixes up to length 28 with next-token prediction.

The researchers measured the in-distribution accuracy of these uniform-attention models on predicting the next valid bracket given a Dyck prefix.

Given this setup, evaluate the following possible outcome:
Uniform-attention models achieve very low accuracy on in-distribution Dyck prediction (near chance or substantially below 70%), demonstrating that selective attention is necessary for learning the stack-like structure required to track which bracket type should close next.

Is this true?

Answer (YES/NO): NO